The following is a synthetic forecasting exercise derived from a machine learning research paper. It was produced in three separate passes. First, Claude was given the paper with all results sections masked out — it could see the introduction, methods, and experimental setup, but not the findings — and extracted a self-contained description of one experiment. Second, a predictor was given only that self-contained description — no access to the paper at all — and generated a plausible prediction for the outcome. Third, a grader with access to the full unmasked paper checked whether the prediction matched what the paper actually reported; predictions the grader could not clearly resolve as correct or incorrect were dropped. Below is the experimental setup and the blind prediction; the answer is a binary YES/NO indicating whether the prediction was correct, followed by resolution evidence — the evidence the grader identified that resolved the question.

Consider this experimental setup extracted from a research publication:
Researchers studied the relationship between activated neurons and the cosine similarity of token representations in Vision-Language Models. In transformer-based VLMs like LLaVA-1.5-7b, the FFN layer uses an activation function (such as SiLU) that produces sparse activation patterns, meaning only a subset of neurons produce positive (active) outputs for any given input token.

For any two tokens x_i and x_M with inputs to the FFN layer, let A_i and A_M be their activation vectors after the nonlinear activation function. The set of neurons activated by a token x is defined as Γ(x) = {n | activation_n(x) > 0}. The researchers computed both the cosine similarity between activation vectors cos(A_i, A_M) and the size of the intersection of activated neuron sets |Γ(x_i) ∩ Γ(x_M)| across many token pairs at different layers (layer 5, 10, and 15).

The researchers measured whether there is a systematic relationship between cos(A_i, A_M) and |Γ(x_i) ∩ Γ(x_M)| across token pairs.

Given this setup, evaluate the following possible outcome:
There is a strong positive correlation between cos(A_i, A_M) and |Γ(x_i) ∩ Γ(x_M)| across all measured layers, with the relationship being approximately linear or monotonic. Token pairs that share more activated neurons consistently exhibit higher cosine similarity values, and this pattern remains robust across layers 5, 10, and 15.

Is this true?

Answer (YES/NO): YES